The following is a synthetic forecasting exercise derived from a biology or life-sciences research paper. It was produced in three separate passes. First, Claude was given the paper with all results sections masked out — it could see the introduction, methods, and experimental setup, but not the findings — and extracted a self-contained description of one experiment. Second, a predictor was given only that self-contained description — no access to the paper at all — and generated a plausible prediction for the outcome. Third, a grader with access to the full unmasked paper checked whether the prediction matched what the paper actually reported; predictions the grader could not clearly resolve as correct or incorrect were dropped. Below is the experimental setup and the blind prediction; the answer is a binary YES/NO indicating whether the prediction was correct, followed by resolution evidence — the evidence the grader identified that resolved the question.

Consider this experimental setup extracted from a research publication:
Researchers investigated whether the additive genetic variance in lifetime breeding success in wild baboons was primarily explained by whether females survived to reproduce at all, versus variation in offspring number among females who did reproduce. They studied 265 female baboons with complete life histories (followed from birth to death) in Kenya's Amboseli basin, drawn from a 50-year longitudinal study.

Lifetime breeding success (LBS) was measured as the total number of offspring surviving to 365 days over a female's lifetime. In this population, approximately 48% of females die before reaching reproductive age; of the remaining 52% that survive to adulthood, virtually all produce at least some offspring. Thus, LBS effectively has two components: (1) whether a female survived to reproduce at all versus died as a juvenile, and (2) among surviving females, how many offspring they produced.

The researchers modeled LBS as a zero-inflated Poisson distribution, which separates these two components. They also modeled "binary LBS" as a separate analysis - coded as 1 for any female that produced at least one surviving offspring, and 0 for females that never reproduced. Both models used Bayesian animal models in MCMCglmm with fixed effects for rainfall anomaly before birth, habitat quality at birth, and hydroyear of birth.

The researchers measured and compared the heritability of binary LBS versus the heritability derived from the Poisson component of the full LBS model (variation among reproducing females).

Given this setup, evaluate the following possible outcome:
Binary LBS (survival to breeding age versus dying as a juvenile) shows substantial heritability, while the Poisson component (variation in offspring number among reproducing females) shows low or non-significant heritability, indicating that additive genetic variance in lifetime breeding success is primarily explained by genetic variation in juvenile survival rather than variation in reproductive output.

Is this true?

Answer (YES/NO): YES